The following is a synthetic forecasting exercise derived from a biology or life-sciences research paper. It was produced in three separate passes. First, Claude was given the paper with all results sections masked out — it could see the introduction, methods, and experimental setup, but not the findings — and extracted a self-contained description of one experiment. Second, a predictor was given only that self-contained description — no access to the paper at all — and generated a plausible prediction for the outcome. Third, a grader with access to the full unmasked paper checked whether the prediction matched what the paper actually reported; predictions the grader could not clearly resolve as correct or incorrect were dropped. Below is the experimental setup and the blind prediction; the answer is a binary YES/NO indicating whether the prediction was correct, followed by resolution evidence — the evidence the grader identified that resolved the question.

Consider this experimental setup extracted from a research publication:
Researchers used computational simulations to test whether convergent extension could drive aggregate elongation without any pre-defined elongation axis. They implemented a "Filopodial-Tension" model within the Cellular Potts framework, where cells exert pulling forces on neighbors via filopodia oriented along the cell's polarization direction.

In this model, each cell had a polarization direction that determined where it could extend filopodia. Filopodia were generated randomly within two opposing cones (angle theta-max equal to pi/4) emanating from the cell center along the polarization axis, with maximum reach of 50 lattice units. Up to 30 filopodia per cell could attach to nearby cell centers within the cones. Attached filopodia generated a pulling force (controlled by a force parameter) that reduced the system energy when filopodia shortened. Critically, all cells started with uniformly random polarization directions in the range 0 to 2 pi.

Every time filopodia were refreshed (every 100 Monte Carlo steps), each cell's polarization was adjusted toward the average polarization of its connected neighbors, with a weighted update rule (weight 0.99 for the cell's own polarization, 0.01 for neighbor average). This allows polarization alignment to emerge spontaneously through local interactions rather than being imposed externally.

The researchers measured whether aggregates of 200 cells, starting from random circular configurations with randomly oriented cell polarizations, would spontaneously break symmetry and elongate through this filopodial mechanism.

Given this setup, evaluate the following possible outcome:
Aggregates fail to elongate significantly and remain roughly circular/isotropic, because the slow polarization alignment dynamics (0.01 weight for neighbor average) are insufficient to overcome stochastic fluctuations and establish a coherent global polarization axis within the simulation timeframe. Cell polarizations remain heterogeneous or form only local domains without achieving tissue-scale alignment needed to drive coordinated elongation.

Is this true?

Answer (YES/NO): NO